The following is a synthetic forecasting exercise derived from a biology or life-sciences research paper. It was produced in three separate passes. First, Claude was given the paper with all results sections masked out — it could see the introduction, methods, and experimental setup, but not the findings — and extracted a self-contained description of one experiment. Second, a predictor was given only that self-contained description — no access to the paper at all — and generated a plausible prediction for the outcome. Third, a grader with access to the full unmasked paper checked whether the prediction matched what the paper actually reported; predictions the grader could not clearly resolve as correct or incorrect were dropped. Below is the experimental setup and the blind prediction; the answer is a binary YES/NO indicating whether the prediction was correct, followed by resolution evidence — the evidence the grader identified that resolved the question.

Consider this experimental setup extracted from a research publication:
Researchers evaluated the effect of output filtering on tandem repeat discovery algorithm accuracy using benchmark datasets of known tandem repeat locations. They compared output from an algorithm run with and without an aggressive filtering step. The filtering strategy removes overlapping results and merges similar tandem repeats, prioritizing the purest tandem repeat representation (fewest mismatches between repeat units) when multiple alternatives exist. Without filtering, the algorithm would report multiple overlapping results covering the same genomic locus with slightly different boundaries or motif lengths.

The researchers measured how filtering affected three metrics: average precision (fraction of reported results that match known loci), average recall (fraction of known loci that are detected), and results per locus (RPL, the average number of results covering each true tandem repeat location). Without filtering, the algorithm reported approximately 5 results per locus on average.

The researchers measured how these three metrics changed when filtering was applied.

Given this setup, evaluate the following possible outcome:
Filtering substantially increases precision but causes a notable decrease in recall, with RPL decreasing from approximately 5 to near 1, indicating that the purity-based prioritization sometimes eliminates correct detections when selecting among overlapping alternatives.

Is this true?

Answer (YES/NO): NO